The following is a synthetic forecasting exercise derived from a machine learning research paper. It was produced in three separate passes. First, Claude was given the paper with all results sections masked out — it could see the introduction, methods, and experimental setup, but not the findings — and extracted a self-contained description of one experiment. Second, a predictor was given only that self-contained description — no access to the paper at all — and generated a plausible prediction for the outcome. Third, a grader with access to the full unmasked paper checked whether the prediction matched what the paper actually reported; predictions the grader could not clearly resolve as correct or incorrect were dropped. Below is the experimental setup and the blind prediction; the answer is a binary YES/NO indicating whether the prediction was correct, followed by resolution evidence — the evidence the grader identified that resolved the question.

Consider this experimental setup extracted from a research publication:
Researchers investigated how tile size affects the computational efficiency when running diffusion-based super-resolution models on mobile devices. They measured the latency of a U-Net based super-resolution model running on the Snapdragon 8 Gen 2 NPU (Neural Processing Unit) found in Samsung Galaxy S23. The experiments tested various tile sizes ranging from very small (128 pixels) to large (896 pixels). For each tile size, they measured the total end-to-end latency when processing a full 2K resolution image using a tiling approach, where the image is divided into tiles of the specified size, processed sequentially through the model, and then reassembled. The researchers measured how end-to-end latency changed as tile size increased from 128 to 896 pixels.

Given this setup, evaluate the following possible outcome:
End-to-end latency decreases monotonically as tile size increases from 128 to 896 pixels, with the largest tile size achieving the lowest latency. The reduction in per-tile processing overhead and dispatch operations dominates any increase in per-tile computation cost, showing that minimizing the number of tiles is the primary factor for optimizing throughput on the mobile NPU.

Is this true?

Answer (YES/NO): NO